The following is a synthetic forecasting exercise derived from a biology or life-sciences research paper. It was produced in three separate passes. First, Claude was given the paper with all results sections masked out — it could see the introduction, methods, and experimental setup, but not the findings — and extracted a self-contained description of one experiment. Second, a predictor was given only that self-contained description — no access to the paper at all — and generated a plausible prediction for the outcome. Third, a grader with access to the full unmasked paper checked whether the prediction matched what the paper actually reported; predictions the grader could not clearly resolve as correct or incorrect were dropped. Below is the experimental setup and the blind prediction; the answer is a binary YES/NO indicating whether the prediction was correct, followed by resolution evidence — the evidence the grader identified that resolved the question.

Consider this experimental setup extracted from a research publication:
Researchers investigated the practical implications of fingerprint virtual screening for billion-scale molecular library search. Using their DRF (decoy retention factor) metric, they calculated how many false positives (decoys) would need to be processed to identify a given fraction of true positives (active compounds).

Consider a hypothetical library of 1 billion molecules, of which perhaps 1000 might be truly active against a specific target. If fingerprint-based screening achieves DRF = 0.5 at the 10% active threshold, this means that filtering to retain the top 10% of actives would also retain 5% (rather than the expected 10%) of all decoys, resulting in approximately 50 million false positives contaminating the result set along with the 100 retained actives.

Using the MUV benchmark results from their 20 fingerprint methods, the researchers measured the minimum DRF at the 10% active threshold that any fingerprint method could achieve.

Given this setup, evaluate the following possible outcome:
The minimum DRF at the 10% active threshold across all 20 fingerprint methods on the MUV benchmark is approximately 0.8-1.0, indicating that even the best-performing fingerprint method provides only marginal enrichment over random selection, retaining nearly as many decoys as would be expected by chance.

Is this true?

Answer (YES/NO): YES